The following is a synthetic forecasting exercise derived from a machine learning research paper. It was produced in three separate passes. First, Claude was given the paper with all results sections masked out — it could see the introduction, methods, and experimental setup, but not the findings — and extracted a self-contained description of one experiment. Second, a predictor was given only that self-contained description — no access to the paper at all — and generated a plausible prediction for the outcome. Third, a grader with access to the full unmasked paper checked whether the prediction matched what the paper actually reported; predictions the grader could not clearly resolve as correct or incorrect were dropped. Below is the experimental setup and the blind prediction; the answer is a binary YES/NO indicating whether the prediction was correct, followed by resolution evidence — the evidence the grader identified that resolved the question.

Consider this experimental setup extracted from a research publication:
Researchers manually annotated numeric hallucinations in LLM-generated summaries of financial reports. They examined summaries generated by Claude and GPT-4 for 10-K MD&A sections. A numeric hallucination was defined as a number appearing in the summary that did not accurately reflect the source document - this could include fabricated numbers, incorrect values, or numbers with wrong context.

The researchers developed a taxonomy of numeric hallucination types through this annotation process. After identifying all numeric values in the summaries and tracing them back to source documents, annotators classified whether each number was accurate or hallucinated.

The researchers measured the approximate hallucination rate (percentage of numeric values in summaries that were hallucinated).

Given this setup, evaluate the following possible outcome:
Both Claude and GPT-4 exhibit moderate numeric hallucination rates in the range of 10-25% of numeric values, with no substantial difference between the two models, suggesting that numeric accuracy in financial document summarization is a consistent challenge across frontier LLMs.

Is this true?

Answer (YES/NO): NO